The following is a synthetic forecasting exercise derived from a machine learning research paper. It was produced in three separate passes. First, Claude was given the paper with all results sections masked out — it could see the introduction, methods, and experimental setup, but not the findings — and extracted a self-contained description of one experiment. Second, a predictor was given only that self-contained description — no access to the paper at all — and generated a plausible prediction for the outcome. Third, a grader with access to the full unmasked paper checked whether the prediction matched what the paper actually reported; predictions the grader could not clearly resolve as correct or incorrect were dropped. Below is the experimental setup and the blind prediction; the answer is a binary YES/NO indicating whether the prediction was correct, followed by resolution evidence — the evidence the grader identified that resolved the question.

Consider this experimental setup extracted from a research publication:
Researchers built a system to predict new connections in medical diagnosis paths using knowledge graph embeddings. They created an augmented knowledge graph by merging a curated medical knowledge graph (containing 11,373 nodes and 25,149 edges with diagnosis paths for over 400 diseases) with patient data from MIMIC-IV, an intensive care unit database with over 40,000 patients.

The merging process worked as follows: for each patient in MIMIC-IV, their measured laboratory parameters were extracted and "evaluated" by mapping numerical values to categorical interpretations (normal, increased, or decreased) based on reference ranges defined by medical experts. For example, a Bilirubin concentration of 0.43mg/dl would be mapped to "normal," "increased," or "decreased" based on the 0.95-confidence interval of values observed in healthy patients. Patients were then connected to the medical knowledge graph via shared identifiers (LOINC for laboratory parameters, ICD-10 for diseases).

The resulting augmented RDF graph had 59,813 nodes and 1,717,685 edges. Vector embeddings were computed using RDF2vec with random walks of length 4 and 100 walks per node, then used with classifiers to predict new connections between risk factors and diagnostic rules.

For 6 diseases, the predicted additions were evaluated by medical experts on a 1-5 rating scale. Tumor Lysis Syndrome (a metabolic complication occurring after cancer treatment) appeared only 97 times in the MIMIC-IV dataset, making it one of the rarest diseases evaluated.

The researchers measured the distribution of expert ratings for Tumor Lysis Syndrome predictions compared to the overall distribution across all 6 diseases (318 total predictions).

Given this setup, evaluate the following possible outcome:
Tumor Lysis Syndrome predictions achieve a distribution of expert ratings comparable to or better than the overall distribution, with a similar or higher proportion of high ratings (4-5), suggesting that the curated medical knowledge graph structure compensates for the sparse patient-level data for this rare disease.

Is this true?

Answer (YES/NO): NO